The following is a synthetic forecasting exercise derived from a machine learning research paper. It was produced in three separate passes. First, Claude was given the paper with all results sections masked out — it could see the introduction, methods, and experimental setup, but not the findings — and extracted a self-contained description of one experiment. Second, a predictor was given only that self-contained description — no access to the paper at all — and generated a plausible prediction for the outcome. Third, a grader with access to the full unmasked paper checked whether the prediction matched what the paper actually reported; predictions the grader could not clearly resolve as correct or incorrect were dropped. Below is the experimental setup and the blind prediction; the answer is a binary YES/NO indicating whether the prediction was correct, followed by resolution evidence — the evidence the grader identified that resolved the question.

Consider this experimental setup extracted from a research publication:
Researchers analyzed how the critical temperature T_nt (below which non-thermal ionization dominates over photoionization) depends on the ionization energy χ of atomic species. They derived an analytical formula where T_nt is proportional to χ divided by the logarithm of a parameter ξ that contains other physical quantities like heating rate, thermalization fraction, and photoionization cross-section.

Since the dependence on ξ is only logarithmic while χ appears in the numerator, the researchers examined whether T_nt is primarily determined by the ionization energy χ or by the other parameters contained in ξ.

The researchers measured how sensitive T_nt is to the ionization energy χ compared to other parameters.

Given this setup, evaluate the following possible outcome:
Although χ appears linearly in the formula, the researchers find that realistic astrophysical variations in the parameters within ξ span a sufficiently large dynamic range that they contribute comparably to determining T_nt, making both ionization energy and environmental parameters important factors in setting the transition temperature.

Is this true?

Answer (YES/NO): NO